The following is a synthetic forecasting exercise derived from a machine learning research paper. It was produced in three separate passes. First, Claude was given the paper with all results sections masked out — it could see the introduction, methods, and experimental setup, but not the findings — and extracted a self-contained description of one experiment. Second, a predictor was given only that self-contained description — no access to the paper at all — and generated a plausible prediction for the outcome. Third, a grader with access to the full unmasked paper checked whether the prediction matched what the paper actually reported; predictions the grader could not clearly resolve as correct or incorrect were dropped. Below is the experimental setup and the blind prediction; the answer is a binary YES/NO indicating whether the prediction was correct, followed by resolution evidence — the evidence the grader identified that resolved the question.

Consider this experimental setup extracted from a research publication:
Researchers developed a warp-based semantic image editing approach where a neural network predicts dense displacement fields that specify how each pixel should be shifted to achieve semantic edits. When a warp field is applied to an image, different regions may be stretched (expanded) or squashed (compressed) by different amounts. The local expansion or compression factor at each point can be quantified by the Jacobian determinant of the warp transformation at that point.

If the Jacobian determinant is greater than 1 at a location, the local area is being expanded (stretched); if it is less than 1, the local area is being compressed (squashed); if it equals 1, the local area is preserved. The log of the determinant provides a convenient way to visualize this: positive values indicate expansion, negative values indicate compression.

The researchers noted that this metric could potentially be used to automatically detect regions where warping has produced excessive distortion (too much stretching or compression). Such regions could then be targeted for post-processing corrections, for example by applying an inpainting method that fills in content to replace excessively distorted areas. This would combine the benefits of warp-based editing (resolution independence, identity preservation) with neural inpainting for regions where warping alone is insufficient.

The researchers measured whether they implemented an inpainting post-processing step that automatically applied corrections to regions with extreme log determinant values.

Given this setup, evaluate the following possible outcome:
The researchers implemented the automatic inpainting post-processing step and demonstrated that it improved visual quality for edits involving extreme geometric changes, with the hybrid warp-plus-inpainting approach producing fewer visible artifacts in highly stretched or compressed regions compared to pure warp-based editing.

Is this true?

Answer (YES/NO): NO